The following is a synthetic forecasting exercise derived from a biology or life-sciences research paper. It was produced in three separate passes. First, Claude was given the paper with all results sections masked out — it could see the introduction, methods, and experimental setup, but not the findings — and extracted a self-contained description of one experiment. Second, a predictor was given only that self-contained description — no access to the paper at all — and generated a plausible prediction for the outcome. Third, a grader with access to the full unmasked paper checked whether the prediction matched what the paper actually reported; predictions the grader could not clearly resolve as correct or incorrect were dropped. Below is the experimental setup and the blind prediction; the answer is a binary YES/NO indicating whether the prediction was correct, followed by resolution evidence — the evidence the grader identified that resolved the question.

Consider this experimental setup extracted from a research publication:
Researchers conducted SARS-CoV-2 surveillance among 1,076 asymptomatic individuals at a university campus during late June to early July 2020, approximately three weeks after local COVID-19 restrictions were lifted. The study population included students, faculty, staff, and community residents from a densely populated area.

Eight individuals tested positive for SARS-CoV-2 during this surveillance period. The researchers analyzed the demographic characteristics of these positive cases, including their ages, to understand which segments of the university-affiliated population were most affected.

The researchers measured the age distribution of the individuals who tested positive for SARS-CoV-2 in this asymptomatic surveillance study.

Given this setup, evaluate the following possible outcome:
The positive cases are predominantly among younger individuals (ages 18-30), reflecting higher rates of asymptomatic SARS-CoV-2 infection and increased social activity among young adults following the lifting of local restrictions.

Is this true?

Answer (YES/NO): YES